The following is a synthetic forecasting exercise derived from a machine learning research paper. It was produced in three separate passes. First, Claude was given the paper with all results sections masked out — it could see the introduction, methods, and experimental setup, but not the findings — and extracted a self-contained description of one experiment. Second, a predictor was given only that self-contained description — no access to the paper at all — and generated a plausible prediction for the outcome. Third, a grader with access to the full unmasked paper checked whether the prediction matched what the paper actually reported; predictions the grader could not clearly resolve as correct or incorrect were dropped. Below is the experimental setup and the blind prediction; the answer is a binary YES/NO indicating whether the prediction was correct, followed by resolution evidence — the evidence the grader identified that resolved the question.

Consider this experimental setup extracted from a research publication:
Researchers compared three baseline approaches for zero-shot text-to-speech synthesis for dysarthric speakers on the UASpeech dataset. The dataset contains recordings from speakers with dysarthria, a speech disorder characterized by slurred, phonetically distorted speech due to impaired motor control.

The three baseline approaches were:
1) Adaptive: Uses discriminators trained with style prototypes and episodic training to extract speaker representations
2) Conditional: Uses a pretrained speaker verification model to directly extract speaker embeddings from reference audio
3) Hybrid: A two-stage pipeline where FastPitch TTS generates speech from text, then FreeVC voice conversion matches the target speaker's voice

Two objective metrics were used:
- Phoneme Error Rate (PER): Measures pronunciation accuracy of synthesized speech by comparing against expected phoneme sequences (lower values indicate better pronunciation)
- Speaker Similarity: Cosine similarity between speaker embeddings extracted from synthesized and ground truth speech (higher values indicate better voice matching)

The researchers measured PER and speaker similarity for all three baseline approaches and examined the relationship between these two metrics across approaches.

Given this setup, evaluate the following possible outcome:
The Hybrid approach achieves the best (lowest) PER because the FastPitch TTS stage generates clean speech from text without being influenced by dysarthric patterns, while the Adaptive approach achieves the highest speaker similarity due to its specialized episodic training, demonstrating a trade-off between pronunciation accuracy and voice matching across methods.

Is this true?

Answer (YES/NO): NO